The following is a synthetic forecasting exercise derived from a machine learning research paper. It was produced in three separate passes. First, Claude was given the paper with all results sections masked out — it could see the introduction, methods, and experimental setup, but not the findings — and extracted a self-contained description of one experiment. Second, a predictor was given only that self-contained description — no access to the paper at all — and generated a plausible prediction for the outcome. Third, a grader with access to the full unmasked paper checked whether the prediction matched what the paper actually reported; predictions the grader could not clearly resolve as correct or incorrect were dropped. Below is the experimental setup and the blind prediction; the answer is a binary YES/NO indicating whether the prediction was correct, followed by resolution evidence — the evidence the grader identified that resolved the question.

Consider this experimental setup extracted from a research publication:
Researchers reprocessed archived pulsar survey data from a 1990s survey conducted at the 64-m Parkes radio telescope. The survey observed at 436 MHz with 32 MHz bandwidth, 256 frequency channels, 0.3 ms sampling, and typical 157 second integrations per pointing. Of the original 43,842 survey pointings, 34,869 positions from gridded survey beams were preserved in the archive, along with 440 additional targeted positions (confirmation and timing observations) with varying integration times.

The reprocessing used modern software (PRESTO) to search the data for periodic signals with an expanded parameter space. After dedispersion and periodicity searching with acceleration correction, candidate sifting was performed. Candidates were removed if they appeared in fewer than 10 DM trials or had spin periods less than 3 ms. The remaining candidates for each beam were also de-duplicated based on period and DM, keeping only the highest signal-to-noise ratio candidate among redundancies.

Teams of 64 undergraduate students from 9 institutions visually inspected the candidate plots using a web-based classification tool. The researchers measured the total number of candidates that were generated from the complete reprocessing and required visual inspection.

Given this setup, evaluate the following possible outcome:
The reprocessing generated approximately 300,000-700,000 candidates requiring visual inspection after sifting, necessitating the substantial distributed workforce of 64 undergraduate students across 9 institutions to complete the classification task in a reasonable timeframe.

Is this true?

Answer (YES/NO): YES